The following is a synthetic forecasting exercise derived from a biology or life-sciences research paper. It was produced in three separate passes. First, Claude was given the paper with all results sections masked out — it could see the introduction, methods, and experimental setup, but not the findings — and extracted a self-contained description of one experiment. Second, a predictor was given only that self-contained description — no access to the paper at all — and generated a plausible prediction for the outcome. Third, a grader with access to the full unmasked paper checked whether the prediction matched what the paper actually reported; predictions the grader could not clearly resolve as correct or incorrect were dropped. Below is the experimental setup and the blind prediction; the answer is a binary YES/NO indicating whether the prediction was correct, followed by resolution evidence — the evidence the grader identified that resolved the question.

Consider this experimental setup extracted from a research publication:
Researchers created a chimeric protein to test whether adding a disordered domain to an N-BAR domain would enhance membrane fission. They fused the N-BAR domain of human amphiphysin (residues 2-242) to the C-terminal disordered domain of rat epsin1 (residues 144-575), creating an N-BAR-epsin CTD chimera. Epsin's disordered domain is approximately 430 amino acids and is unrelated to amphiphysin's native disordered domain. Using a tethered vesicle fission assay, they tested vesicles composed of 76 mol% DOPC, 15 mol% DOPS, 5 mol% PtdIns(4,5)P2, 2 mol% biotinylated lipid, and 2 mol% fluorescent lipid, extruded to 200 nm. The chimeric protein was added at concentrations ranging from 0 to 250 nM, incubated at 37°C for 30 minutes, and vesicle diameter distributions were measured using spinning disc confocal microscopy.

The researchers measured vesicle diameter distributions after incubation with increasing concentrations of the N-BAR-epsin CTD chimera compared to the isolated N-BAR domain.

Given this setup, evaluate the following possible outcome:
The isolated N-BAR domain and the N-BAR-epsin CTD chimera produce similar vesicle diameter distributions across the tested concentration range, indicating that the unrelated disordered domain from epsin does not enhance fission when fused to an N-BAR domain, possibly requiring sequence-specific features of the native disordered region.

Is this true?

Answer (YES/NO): NO